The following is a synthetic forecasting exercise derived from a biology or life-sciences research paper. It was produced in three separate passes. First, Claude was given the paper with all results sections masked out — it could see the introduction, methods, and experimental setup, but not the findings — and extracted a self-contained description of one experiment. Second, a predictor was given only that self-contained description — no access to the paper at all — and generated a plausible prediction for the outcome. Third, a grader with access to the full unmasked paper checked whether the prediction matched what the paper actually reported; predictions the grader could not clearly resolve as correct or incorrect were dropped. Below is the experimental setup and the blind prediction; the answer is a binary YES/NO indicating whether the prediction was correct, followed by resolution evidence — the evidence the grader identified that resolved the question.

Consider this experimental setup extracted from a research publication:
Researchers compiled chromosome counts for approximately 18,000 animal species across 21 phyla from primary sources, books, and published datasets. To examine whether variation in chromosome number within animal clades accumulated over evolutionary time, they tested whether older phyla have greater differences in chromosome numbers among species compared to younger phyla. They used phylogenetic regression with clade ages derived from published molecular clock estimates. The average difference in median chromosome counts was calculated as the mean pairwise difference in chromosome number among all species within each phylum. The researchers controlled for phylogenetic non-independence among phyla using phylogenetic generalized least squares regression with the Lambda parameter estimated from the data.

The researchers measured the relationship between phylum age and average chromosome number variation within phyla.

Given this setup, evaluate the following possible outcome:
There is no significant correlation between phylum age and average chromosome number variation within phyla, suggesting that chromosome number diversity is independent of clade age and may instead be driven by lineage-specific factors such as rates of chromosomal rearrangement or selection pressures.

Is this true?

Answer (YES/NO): YES